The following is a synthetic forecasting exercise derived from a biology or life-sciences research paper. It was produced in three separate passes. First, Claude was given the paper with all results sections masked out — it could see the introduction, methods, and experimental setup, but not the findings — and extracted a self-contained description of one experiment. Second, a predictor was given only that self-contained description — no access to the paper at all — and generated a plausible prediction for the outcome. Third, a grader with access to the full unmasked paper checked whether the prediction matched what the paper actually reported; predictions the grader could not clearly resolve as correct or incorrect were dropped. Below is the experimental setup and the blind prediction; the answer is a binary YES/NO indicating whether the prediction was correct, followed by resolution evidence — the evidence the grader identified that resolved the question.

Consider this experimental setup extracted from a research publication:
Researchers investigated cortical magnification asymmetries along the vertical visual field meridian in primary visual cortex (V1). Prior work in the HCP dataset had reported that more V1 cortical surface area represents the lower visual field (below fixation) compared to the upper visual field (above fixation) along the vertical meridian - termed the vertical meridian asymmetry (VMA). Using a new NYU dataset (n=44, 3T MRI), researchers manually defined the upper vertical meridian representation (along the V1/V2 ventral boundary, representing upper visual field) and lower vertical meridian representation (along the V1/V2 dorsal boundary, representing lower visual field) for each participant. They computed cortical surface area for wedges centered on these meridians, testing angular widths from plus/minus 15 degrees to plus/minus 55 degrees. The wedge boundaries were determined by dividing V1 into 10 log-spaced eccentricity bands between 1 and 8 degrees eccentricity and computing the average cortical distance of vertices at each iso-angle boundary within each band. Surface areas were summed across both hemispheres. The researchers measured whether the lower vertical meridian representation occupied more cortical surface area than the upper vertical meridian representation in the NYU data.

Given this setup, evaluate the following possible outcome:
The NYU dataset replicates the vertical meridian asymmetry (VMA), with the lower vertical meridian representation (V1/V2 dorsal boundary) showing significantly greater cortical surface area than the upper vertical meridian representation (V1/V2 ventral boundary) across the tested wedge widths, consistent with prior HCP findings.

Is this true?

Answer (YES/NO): YES